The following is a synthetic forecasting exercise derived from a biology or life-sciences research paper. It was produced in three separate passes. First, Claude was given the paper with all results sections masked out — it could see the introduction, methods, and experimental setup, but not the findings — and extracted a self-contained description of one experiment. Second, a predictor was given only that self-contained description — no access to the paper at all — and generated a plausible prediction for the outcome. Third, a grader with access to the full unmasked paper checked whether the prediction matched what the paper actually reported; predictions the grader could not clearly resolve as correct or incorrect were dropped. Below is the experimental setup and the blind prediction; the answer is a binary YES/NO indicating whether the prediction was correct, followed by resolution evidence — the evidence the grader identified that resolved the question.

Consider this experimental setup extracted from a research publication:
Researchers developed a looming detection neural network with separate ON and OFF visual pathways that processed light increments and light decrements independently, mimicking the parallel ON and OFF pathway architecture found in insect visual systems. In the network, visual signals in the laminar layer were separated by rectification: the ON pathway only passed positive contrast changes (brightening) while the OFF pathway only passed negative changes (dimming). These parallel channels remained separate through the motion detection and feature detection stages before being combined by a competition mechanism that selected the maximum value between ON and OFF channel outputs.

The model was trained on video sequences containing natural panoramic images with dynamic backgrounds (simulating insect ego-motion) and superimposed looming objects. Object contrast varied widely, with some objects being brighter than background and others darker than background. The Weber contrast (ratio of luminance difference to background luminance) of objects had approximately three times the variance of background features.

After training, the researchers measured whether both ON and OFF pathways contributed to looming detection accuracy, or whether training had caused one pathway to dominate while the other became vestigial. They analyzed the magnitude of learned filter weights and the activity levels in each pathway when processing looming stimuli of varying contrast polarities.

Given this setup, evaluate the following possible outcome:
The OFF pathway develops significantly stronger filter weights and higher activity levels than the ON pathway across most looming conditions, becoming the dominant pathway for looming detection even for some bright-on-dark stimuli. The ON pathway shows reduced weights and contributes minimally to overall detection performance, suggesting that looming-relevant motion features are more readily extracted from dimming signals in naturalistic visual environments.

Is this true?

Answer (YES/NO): NO